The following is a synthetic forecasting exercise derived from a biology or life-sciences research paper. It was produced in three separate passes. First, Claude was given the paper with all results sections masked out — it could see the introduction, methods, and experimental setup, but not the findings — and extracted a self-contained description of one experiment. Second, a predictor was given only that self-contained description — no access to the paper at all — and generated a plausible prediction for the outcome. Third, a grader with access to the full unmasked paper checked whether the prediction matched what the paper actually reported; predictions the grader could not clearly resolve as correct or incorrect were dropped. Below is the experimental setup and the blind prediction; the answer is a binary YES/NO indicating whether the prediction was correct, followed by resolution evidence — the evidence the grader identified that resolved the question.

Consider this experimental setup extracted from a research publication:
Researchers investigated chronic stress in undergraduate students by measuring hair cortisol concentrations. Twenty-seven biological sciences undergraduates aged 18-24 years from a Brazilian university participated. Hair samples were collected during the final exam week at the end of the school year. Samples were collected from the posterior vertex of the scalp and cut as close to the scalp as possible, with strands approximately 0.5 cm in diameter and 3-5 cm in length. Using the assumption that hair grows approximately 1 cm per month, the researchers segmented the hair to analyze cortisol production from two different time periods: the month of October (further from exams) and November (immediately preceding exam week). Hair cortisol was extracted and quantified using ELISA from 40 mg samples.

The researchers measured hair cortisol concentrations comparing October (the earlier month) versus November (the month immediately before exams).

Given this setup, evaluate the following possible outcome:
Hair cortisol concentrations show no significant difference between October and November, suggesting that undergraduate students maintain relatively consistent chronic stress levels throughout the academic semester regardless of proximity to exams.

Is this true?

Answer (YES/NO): NO